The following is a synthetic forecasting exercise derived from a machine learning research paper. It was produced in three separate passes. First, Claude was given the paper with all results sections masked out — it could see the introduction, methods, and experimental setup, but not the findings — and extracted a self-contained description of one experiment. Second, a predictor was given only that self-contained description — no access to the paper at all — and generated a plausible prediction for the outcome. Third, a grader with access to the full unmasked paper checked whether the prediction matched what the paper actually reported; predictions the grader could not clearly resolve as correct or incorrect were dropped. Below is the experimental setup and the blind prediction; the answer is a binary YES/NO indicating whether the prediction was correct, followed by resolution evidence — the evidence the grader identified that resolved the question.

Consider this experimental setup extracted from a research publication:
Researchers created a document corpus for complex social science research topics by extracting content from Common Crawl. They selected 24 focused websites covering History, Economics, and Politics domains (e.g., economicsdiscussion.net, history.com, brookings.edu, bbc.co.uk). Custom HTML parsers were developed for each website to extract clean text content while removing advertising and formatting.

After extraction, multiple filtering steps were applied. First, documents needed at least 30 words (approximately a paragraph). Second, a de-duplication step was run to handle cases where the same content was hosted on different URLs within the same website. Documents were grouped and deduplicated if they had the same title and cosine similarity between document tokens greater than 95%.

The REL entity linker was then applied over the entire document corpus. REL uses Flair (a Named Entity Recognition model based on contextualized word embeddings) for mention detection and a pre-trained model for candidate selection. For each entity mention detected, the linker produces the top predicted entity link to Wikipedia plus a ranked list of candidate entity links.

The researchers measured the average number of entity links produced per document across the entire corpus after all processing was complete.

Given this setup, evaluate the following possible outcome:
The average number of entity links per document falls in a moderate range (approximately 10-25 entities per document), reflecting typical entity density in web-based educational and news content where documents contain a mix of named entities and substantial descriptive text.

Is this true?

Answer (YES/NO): NO